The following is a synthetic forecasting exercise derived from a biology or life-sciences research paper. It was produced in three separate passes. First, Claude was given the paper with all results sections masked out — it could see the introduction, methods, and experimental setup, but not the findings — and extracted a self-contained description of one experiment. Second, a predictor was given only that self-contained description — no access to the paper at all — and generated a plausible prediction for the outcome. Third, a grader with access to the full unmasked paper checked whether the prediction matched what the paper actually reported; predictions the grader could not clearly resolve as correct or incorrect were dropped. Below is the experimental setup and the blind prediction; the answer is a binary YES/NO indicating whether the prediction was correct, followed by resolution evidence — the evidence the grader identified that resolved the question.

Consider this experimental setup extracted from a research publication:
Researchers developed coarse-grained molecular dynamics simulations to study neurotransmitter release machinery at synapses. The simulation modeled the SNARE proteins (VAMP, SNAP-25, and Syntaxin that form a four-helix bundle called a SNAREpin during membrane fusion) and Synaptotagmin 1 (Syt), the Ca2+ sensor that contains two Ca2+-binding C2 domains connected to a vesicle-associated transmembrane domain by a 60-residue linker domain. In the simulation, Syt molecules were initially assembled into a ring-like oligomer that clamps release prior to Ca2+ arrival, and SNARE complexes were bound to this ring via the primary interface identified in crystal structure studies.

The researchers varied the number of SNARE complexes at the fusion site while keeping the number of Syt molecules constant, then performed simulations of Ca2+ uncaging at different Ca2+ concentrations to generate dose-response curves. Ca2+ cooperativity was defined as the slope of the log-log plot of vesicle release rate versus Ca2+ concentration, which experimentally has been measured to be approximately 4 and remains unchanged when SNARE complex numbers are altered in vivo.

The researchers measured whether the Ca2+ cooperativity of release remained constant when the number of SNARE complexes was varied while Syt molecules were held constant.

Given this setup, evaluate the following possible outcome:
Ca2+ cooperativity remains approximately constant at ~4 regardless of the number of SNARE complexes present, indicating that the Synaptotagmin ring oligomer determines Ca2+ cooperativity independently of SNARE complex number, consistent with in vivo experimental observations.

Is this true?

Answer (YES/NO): NO